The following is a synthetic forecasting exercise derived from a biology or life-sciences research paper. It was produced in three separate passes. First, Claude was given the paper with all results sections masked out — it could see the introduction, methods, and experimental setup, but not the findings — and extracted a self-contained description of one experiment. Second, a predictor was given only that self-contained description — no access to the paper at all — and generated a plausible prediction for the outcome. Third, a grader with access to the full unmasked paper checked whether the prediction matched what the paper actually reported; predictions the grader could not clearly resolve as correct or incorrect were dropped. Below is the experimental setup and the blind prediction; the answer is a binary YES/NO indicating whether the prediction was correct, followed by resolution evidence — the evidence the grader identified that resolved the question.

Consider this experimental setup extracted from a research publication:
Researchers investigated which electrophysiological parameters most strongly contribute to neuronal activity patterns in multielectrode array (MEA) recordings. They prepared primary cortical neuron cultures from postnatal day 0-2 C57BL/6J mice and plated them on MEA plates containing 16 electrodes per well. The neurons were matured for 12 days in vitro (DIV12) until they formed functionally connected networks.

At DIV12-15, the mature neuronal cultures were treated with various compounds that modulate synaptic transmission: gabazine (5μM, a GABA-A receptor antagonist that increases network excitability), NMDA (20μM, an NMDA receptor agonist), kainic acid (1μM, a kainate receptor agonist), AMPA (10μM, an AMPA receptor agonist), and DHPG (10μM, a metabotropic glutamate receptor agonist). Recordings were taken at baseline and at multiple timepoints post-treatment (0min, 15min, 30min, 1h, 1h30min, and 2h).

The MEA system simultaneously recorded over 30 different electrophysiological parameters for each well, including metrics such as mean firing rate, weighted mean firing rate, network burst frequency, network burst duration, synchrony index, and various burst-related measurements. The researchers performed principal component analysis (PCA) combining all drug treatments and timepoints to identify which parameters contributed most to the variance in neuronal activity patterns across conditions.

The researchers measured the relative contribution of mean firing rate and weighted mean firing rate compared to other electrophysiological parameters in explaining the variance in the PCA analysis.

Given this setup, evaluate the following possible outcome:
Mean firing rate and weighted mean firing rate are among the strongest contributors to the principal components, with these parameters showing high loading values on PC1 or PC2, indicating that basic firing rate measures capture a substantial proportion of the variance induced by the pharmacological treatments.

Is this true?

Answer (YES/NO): NO